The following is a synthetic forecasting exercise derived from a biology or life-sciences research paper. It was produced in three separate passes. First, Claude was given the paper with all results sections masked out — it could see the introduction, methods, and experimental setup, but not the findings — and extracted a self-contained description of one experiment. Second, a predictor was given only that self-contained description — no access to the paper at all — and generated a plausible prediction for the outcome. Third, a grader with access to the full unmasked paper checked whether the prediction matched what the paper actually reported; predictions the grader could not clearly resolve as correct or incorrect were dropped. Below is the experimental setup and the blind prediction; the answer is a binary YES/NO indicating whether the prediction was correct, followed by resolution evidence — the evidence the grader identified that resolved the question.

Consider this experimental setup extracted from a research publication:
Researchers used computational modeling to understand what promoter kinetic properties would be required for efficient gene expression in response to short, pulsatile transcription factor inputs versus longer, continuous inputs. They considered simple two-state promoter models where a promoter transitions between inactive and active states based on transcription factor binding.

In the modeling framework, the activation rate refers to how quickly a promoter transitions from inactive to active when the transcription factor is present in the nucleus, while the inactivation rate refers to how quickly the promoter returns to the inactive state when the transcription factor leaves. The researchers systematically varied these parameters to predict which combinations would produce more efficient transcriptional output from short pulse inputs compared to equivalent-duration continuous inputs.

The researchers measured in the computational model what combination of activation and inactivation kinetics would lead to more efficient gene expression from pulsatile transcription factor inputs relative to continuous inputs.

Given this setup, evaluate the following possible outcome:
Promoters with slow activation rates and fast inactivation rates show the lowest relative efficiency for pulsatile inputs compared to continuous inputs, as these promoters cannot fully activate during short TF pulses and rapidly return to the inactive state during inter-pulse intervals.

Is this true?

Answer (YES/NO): YES